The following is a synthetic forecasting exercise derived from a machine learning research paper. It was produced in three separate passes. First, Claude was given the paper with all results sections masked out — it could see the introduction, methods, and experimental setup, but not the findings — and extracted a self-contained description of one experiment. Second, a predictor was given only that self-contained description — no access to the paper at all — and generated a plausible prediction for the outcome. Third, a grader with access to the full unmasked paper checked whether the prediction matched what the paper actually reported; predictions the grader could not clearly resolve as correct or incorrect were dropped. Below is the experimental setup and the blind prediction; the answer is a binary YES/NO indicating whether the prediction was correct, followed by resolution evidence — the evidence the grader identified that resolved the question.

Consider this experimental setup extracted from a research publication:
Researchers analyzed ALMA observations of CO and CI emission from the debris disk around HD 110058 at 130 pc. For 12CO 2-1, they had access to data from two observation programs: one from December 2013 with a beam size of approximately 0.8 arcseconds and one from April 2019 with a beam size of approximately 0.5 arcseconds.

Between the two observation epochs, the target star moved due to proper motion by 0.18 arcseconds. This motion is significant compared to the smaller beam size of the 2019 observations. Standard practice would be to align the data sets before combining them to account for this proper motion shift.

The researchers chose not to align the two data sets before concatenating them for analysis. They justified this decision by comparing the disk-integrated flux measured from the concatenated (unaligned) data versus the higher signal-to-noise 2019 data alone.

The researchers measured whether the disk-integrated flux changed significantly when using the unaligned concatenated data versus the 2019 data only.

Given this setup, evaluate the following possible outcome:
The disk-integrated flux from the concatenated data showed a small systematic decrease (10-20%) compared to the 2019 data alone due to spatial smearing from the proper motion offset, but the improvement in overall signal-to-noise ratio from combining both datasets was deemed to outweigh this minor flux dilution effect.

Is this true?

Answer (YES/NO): NO